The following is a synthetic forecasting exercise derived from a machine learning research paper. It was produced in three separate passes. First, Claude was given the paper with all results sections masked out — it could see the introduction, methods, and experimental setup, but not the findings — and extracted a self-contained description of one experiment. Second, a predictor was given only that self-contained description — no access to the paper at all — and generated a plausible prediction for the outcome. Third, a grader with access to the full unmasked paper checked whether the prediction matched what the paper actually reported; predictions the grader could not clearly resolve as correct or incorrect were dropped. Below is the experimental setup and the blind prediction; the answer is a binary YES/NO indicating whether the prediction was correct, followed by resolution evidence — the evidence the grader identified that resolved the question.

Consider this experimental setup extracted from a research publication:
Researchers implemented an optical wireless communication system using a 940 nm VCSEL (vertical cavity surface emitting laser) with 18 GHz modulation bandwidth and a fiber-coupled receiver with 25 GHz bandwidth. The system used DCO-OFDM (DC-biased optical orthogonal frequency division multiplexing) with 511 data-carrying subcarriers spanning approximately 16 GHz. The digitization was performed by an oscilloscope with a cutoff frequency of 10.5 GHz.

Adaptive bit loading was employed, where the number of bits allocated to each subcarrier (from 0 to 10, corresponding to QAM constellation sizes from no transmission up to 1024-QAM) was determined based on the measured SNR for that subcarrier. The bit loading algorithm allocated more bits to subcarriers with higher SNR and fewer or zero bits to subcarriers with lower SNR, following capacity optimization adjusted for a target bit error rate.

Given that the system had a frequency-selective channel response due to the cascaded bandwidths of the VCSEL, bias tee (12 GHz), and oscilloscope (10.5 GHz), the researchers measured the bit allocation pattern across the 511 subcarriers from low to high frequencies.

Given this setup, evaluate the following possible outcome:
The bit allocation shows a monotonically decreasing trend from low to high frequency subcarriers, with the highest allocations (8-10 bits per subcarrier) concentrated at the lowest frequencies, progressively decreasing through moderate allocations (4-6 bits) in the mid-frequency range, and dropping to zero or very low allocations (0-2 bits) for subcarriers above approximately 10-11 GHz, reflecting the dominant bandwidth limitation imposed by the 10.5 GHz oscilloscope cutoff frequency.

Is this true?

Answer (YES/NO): NO